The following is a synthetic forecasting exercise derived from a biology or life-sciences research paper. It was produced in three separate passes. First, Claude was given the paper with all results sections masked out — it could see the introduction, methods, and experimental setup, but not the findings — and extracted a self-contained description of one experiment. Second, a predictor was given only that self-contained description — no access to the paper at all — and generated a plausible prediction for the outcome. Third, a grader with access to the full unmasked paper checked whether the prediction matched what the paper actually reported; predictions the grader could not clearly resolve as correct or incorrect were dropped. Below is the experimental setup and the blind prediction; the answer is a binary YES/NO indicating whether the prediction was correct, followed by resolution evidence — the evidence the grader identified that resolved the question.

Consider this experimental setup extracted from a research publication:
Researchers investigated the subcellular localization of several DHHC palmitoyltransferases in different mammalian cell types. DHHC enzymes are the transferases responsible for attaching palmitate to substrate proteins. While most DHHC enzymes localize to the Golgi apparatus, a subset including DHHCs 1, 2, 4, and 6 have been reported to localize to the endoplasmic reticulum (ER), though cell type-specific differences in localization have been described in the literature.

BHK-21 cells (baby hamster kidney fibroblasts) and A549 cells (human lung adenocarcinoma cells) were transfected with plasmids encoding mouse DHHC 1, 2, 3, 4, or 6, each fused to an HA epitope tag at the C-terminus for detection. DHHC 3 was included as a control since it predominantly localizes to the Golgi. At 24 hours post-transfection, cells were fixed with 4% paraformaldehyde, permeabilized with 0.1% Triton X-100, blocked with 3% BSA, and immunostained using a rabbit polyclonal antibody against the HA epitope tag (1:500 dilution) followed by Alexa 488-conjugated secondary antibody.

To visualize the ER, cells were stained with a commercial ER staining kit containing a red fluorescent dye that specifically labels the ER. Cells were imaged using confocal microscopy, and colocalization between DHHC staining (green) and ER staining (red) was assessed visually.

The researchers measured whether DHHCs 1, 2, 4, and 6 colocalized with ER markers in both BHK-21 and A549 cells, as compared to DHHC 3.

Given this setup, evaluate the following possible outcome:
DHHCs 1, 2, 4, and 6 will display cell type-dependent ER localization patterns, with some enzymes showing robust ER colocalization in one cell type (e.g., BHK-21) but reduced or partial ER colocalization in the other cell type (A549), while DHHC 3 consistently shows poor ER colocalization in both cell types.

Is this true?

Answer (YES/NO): NO